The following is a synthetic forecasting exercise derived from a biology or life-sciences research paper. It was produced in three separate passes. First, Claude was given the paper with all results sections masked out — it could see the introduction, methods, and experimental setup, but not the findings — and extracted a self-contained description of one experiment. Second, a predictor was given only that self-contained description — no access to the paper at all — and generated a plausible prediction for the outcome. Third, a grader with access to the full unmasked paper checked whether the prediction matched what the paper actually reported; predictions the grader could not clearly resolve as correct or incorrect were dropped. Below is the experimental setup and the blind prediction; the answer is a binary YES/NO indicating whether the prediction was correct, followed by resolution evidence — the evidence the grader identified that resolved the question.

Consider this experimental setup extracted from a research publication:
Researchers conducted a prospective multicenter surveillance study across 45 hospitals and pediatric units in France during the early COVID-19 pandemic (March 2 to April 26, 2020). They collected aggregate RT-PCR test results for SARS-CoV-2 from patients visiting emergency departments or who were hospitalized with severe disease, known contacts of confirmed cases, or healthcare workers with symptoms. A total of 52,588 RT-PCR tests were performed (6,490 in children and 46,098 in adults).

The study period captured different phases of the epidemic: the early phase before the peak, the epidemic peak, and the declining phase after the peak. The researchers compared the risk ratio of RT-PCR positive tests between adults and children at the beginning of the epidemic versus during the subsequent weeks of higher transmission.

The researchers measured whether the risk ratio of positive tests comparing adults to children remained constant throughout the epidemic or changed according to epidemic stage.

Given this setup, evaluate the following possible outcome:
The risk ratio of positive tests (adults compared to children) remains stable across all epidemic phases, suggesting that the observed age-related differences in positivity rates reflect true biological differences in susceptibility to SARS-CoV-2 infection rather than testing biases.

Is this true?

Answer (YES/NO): NO